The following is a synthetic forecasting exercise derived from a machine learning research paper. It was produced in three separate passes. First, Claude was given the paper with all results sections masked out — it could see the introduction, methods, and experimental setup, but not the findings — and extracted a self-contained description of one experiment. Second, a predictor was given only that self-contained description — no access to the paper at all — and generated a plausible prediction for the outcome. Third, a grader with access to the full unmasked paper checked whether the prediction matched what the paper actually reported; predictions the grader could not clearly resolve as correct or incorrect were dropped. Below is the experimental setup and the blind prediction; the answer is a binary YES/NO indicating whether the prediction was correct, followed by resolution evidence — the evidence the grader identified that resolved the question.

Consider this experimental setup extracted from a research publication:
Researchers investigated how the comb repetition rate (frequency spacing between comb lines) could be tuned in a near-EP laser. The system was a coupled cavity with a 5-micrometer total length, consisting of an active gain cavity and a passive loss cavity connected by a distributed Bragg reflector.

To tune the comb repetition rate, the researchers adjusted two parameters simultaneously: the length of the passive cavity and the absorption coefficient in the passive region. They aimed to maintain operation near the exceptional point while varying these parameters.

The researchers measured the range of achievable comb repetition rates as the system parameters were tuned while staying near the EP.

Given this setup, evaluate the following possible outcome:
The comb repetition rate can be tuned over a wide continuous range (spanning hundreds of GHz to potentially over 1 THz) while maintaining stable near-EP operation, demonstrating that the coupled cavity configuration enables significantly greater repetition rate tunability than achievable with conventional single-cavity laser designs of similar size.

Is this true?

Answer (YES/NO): NO